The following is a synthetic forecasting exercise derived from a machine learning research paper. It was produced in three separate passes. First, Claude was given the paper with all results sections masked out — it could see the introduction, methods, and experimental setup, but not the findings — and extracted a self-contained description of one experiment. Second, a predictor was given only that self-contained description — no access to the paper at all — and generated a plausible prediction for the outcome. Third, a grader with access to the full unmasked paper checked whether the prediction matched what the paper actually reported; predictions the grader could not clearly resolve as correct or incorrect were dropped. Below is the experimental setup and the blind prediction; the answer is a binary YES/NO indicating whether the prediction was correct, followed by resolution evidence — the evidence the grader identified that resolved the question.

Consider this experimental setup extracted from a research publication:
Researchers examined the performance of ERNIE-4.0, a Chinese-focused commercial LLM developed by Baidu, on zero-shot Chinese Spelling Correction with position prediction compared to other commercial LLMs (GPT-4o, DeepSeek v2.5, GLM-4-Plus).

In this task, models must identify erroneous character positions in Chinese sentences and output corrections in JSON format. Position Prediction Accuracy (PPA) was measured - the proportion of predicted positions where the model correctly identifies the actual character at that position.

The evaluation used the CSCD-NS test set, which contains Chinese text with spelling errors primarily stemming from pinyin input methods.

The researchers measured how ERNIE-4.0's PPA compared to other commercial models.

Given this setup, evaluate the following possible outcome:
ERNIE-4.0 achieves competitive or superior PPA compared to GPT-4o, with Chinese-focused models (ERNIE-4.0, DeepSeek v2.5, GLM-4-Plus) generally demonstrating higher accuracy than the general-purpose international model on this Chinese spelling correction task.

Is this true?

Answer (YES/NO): NO